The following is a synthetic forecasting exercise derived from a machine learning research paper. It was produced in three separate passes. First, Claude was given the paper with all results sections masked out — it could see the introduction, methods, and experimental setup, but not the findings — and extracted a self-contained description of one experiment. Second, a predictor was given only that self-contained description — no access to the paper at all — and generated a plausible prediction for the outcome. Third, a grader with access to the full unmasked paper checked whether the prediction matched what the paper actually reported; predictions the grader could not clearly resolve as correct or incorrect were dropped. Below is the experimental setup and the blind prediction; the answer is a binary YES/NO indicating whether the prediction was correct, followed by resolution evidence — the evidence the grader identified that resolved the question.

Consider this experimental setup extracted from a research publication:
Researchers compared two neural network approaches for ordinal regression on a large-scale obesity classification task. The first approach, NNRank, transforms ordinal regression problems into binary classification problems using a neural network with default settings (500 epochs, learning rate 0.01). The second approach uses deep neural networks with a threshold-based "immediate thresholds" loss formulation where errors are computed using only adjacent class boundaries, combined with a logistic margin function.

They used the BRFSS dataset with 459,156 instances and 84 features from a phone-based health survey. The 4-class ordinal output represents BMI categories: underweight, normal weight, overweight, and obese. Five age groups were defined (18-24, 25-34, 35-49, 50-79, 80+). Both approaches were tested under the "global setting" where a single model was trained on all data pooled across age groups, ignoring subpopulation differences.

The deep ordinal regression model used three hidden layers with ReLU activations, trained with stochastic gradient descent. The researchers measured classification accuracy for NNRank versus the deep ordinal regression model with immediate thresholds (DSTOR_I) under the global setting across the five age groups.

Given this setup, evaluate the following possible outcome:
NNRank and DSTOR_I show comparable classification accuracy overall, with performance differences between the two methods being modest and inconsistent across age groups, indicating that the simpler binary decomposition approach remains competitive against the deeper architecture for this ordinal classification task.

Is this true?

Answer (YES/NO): NO